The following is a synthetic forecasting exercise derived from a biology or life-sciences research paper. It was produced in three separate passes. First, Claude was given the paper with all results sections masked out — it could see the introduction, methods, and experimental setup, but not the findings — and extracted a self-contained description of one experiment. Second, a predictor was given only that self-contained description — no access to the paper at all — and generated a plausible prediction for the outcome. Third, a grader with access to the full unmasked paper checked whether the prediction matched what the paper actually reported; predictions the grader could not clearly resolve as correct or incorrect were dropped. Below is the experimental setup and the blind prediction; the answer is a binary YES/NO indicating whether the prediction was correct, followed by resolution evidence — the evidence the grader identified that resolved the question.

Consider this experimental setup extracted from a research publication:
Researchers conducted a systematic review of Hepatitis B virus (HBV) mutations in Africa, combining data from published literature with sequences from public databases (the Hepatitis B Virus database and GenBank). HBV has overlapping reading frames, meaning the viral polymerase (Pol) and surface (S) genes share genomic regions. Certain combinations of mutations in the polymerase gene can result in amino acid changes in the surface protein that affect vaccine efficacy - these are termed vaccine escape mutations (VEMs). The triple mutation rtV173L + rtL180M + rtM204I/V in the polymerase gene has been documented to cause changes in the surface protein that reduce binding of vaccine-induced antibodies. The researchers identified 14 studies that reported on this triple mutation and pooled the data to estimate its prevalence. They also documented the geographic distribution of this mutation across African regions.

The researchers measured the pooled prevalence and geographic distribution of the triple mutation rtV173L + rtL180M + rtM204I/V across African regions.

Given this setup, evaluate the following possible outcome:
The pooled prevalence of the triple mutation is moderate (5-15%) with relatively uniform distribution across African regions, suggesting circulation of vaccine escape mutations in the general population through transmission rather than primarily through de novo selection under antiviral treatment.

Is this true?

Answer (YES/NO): NO